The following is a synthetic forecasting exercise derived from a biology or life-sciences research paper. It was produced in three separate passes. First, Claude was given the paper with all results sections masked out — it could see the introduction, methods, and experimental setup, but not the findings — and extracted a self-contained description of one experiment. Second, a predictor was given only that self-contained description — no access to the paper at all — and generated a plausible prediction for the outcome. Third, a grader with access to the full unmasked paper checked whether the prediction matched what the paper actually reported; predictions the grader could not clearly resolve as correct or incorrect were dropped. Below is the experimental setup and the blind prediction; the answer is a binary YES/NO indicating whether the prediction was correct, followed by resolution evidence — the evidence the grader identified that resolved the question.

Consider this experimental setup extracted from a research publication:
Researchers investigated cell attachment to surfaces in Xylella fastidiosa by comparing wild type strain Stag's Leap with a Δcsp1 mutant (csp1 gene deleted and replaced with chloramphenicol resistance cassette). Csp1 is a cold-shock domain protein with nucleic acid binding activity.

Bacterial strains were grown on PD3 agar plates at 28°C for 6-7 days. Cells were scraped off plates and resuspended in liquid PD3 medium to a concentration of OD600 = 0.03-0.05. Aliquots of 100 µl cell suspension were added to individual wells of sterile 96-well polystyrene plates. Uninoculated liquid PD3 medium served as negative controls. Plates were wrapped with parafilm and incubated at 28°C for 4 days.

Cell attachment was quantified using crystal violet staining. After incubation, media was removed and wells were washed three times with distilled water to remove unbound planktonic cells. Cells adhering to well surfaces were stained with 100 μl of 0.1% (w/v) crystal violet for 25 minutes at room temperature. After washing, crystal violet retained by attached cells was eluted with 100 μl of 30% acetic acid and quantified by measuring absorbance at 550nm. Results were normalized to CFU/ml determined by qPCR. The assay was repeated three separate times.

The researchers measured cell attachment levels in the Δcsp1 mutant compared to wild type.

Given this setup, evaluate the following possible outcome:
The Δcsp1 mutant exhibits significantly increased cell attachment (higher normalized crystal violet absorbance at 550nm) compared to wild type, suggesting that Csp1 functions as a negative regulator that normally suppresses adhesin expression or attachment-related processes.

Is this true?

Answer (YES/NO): NO